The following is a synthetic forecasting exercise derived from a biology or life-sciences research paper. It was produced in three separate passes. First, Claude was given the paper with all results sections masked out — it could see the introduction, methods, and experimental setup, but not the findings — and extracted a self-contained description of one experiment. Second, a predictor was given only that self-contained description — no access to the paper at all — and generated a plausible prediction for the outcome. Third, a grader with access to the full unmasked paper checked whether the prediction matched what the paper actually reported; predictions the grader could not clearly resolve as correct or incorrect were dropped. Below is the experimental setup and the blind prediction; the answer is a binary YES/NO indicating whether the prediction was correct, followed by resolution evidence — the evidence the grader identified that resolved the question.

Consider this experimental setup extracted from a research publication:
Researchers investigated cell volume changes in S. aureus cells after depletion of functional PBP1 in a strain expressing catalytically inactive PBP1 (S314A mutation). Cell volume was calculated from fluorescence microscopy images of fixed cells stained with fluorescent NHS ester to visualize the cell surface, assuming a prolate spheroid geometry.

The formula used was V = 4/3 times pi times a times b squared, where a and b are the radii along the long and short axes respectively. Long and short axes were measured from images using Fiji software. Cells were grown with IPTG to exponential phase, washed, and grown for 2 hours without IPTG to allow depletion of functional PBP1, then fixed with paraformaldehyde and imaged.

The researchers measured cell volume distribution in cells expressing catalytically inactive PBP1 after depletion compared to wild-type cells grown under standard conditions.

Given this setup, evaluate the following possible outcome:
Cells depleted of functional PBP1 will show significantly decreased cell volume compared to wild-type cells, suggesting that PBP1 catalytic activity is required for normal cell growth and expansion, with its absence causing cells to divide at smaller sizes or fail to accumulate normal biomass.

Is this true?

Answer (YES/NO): NO